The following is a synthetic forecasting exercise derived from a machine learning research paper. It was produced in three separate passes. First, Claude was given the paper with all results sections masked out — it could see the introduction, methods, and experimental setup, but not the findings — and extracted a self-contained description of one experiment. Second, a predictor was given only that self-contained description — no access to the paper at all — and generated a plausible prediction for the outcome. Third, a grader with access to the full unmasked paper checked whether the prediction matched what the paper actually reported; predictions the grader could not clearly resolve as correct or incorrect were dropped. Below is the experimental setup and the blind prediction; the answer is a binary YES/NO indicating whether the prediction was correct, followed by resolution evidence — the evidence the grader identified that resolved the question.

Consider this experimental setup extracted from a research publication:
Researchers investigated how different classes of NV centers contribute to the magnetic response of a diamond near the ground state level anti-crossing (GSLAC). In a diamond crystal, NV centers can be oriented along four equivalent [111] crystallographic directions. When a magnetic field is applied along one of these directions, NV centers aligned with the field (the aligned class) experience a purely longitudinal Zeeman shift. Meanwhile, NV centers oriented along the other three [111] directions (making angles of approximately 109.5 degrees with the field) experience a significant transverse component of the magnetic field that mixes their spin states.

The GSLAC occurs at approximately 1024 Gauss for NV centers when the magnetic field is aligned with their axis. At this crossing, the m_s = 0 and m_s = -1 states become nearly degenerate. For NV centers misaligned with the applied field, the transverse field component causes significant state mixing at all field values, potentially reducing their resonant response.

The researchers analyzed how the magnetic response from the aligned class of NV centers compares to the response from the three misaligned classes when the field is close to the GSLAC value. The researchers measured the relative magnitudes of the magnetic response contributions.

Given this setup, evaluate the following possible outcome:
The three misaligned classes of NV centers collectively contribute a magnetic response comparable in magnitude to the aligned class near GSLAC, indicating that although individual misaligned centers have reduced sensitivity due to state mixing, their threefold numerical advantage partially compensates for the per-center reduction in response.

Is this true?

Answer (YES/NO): NO